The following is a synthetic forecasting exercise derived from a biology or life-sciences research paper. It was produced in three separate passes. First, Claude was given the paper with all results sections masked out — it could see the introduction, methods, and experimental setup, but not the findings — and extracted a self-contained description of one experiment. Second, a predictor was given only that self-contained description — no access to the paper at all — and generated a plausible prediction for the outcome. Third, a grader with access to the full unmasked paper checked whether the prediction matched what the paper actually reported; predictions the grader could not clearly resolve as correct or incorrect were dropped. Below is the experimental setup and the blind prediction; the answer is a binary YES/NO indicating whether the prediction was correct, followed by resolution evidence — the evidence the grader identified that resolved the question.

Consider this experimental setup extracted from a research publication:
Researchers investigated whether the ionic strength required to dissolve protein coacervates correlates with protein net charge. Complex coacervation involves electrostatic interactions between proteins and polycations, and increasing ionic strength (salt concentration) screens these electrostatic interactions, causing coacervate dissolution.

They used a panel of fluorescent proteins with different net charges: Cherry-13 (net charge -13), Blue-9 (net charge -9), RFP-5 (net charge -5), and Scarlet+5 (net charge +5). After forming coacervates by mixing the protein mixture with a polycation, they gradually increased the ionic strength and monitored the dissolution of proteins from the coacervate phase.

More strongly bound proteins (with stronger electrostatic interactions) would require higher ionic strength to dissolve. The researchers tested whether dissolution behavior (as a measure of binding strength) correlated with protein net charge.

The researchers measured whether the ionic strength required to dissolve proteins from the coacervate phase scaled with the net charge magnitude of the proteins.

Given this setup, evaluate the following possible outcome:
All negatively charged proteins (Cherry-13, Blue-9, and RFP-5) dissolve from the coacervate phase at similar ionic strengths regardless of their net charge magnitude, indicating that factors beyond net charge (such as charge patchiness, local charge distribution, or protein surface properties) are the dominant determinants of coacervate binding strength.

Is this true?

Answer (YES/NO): NO